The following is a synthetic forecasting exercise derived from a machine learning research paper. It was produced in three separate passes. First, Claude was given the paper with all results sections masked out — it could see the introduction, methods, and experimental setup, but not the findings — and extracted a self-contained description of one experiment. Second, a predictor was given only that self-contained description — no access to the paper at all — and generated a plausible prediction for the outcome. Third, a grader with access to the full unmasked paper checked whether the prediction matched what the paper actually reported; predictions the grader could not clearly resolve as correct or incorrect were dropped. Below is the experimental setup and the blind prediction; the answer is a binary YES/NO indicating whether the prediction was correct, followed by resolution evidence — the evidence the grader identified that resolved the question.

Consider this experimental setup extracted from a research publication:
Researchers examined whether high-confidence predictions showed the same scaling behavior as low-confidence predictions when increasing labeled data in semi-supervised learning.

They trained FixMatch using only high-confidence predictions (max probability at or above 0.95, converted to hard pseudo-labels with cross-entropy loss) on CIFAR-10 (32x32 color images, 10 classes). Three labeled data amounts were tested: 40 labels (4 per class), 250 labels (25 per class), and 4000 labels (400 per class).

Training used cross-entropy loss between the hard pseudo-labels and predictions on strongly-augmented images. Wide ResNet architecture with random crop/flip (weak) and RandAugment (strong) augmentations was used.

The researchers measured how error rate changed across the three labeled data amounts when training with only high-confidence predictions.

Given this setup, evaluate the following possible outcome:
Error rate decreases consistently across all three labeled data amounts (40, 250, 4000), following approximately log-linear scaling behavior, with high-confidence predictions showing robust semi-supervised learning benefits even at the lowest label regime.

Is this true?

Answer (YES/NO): NO